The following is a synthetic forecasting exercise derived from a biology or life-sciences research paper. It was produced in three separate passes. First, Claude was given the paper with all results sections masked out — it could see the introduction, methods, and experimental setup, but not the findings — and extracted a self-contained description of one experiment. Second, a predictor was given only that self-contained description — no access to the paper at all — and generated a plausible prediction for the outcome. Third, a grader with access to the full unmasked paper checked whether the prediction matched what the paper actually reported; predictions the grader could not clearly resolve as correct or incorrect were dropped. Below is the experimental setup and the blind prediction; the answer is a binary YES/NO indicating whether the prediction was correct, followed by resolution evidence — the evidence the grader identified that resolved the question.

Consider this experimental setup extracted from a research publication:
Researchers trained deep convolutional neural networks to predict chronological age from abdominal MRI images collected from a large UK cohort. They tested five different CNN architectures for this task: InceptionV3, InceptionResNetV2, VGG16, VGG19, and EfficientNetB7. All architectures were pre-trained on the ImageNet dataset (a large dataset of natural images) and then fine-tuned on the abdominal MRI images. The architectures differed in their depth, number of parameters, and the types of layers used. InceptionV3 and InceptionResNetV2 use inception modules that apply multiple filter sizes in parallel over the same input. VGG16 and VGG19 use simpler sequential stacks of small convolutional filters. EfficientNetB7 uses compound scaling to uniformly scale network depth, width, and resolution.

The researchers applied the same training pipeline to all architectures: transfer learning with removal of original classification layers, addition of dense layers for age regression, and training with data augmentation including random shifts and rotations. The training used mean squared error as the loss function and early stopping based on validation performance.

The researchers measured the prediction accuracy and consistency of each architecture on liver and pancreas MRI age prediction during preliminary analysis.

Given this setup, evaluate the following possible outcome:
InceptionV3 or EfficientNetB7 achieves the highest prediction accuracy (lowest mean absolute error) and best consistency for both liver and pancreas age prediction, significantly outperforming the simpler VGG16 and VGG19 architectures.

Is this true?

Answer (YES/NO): NO